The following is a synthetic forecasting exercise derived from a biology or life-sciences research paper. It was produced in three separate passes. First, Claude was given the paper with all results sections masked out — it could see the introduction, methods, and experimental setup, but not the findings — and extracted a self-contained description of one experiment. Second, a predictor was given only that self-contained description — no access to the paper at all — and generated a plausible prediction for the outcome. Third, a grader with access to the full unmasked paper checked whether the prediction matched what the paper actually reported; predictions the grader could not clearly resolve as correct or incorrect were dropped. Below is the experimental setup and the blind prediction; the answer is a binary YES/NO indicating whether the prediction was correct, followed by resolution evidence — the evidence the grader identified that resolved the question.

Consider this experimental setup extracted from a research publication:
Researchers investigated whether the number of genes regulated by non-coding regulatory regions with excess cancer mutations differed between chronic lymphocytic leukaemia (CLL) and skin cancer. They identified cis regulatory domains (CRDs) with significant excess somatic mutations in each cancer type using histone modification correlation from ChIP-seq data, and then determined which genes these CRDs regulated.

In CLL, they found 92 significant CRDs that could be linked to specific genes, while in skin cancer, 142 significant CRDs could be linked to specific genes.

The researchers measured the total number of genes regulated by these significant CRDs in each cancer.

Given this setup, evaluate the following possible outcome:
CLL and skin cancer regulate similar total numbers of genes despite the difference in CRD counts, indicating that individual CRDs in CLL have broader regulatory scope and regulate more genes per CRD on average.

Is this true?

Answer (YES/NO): YES